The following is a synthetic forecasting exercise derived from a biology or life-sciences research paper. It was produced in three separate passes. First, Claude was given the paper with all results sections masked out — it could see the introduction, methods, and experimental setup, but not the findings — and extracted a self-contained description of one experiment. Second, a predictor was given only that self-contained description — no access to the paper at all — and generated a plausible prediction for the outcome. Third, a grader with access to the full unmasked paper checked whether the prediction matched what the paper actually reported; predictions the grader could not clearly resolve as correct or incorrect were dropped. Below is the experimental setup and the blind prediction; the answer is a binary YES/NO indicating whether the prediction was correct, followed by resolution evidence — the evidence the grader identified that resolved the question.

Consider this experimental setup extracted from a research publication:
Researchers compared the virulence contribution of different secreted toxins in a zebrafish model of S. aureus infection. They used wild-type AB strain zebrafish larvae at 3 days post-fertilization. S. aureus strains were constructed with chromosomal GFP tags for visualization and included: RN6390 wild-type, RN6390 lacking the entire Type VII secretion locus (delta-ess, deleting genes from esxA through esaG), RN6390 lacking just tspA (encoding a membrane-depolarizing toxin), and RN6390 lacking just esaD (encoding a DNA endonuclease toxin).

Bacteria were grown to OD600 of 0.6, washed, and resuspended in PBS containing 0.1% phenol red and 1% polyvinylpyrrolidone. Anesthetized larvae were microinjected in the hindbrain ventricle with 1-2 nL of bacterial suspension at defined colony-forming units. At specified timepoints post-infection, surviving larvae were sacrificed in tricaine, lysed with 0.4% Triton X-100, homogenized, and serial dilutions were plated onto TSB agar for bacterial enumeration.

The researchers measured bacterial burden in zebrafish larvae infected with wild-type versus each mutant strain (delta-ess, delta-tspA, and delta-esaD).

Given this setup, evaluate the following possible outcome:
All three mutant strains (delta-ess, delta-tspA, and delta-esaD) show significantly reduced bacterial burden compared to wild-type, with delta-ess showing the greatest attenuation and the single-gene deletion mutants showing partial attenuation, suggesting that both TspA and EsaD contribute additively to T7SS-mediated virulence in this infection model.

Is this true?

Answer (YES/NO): NO